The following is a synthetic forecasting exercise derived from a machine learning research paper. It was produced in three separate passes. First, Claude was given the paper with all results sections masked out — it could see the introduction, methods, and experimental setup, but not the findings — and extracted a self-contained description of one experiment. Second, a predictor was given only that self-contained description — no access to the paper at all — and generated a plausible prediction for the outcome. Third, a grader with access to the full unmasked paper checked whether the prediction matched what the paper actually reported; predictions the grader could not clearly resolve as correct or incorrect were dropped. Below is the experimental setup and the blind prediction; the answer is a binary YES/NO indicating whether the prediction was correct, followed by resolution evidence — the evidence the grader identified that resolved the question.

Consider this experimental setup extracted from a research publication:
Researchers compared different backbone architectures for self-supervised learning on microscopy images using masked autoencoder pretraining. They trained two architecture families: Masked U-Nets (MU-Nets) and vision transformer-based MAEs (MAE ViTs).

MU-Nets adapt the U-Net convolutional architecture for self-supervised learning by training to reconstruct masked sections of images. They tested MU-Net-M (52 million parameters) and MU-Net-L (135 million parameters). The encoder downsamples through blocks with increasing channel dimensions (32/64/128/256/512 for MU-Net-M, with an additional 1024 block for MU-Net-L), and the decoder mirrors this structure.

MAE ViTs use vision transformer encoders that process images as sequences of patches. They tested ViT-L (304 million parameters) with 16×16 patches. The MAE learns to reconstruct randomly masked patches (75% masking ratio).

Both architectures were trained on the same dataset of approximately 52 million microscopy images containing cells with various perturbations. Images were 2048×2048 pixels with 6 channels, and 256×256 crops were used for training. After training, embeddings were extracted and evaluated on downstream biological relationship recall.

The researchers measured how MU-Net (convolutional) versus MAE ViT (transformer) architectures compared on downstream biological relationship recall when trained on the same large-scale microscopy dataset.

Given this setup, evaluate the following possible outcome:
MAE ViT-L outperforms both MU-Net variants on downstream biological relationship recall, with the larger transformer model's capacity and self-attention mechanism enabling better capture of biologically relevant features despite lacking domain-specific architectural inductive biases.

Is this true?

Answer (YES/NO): YES